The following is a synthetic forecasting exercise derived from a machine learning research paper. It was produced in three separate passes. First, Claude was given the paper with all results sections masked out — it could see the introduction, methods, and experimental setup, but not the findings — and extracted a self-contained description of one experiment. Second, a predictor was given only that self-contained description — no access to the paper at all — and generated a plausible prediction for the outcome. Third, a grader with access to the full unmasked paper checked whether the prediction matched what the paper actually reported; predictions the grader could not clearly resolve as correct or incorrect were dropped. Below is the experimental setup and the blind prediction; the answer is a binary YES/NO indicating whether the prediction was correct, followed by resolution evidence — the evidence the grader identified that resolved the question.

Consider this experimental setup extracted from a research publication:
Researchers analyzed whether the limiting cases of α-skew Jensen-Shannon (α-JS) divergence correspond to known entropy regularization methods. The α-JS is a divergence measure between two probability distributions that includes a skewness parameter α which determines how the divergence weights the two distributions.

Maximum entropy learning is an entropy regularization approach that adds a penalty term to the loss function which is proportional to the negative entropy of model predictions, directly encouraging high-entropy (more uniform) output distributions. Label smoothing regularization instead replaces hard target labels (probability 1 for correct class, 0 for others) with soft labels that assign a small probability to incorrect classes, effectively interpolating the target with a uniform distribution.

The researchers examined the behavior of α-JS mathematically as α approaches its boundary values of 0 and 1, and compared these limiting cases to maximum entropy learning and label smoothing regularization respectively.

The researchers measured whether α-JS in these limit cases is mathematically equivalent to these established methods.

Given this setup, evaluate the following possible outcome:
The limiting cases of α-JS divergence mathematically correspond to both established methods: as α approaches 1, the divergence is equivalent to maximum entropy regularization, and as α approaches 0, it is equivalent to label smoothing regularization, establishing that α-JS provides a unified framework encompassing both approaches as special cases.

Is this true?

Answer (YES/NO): NO